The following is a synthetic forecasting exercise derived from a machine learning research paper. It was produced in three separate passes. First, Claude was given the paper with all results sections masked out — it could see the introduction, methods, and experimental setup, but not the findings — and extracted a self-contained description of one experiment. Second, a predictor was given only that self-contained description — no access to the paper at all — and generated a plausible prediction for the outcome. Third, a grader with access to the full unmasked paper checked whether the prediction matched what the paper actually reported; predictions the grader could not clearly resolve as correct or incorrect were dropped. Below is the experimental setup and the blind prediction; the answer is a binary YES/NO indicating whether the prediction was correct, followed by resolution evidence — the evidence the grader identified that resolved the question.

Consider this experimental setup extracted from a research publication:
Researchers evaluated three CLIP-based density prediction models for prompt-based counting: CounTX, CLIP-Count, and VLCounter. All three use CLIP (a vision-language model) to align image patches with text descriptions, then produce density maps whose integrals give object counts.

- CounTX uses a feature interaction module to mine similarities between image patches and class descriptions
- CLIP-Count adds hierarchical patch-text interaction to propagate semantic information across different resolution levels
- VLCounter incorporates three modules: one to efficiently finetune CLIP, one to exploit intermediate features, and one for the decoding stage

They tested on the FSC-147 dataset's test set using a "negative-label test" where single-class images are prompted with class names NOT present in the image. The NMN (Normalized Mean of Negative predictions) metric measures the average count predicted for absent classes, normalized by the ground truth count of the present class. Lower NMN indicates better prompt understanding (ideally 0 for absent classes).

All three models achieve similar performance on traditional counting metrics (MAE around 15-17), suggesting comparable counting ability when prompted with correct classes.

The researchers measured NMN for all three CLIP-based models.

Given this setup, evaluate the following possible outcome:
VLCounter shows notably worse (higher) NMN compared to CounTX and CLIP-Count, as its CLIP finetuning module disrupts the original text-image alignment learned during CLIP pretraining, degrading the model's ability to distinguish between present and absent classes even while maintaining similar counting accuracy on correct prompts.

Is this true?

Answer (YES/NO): NO